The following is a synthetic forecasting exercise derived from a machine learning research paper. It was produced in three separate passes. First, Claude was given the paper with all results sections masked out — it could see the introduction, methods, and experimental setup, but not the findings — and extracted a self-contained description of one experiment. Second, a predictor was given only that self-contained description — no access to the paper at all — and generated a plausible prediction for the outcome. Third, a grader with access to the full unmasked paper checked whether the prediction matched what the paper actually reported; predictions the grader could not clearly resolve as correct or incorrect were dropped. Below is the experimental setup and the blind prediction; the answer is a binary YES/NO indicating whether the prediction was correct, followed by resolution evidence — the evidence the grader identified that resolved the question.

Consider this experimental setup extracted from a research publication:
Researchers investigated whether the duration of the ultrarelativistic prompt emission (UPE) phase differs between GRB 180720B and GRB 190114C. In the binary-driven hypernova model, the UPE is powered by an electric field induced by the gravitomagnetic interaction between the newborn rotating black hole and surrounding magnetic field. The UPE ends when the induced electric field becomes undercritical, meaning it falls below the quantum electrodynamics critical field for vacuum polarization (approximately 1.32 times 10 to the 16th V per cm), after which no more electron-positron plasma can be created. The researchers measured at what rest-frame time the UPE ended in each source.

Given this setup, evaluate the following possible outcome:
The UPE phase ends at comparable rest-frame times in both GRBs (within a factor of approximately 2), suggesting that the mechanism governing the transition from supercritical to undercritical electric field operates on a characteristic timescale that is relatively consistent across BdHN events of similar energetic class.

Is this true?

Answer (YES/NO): NO